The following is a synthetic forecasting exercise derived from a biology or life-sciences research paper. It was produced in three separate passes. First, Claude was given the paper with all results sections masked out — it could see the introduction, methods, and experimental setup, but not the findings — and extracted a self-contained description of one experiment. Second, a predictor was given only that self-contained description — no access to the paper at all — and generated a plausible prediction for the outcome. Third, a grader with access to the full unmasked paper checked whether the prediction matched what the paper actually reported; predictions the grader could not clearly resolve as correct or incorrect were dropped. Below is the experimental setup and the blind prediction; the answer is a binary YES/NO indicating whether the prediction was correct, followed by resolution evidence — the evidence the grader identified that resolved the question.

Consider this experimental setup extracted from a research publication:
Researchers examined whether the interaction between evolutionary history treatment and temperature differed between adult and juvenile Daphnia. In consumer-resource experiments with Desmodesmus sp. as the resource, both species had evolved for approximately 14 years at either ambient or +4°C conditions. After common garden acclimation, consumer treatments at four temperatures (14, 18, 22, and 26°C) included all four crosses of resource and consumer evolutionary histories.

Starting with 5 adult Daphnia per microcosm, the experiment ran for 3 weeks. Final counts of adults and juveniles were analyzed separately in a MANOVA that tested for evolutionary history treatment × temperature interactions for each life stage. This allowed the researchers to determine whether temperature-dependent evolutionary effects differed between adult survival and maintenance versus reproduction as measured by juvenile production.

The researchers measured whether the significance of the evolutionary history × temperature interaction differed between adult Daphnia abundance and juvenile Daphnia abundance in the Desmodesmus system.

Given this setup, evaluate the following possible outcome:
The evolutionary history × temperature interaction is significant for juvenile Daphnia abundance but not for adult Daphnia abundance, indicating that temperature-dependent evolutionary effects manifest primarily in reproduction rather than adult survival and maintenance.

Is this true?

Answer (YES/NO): NO